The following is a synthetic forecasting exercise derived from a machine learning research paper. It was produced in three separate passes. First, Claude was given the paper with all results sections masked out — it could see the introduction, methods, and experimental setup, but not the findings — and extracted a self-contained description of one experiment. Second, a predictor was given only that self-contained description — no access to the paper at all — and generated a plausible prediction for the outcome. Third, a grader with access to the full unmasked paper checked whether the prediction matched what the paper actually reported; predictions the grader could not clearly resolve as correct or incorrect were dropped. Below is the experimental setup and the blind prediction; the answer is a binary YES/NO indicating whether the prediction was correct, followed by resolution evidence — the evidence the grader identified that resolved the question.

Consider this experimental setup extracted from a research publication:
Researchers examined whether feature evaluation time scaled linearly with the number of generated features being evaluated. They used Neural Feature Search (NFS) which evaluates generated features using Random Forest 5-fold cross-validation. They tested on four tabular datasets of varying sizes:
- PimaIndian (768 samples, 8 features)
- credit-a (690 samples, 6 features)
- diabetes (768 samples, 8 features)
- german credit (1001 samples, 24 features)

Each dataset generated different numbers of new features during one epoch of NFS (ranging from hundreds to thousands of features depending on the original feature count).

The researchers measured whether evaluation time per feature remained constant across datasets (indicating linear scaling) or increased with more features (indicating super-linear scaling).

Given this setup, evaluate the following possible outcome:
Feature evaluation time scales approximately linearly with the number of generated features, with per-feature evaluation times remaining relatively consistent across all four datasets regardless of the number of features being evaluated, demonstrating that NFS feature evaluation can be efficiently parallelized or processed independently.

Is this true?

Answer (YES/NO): YES